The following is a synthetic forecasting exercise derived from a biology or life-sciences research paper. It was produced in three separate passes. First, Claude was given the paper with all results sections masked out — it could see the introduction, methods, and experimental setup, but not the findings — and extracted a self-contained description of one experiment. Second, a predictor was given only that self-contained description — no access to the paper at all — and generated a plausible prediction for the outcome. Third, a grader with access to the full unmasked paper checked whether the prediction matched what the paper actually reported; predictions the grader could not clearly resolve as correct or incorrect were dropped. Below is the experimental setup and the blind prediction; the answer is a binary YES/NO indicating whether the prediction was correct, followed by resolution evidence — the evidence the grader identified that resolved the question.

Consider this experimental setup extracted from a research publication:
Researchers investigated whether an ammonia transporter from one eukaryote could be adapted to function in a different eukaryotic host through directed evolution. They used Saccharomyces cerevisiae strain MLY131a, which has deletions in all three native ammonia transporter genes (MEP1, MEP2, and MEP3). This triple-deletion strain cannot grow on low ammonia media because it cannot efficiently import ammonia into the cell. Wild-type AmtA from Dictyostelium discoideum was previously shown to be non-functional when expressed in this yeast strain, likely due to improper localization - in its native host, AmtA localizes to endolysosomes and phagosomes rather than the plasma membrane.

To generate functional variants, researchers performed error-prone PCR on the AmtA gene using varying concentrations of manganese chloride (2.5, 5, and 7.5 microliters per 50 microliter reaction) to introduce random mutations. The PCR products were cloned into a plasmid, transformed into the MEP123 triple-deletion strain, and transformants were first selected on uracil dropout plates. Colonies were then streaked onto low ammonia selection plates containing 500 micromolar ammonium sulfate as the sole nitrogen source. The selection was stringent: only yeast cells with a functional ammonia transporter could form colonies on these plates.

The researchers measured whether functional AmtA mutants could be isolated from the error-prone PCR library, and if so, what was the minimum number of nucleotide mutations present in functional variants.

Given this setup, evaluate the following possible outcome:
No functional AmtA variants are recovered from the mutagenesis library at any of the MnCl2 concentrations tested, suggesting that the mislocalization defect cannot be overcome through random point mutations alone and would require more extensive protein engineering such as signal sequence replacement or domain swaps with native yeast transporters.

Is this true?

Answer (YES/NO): NO